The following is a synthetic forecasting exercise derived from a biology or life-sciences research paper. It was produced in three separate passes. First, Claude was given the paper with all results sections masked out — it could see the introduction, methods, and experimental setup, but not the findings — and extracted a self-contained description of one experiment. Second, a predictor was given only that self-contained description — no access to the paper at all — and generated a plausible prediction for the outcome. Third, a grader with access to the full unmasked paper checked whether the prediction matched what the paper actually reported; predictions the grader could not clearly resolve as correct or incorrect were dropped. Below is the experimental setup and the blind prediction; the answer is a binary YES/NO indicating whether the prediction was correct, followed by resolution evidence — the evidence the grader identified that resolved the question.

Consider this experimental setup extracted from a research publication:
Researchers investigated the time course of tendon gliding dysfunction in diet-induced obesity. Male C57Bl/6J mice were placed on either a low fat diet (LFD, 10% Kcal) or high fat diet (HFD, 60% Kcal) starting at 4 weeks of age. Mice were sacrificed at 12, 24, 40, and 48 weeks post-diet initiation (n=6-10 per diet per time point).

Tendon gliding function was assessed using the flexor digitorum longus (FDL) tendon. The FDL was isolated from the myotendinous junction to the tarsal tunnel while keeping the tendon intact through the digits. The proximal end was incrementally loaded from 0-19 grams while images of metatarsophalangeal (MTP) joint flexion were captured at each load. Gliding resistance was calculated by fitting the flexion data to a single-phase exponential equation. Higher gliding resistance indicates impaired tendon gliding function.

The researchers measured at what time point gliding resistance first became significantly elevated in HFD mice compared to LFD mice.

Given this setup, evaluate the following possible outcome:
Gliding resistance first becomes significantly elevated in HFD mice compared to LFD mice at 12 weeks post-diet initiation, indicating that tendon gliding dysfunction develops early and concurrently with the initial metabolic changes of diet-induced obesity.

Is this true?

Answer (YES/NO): NO